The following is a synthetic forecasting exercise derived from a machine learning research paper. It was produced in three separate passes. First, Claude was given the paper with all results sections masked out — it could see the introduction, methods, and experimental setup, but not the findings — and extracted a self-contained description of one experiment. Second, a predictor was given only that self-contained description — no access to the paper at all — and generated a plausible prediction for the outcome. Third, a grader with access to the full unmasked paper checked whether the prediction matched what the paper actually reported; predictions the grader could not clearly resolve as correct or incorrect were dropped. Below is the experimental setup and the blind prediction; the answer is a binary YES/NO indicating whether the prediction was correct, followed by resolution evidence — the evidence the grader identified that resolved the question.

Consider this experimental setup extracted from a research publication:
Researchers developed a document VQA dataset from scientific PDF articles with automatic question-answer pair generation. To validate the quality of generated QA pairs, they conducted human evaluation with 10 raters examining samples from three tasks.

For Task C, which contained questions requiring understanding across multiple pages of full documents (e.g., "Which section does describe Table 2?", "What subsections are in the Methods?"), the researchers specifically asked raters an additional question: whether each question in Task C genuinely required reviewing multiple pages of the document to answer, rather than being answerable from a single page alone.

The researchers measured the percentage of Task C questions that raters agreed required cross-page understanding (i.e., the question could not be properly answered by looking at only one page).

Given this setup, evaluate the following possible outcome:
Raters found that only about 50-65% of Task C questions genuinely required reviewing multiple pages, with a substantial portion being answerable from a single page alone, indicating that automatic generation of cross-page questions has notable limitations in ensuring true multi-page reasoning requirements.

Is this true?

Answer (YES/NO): NO